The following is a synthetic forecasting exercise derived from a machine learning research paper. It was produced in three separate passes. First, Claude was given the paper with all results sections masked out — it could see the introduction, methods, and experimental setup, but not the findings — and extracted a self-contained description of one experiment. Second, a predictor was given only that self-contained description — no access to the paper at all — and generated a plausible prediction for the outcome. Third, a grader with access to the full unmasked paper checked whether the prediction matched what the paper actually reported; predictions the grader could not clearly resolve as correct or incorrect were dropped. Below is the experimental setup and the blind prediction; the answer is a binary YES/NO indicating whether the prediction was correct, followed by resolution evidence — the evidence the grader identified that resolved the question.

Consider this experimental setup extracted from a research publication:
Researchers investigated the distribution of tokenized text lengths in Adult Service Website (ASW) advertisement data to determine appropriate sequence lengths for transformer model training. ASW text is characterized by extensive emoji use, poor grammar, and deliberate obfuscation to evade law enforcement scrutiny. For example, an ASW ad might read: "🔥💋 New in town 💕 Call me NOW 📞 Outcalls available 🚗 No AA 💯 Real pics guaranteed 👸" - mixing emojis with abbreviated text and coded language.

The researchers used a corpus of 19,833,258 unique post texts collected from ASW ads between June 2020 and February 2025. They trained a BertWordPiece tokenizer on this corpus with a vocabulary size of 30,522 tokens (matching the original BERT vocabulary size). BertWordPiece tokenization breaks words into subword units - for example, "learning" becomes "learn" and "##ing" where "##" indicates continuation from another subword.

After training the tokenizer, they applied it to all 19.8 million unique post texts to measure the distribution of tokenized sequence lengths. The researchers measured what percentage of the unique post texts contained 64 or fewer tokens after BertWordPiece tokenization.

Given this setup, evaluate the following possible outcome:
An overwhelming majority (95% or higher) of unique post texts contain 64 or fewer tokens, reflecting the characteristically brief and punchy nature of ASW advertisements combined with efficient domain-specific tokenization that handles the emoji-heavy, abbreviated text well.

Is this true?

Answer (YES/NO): YES